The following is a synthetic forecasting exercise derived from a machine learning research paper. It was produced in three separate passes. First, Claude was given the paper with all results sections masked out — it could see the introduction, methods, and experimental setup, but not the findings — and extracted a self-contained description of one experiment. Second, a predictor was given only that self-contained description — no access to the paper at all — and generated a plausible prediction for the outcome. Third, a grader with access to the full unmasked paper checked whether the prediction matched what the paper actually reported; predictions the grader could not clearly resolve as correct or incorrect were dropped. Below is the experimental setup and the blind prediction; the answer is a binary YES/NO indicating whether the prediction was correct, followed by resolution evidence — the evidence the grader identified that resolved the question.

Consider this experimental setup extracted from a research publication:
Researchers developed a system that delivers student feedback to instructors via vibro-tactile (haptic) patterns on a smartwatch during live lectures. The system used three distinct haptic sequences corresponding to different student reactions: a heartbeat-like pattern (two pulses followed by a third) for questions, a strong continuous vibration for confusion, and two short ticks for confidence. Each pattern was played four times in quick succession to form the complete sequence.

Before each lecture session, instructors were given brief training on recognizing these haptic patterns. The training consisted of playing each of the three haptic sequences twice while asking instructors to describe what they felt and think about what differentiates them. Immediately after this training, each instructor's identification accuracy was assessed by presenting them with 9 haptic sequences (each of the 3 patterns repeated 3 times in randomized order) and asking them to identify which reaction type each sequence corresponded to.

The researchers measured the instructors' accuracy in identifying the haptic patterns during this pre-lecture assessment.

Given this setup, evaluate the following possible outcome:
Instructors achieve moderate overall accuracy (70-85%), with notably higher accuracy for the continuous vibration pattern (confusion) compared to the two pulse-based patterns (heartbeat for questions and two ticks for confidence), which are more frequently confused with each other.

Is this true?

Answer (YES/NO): NO